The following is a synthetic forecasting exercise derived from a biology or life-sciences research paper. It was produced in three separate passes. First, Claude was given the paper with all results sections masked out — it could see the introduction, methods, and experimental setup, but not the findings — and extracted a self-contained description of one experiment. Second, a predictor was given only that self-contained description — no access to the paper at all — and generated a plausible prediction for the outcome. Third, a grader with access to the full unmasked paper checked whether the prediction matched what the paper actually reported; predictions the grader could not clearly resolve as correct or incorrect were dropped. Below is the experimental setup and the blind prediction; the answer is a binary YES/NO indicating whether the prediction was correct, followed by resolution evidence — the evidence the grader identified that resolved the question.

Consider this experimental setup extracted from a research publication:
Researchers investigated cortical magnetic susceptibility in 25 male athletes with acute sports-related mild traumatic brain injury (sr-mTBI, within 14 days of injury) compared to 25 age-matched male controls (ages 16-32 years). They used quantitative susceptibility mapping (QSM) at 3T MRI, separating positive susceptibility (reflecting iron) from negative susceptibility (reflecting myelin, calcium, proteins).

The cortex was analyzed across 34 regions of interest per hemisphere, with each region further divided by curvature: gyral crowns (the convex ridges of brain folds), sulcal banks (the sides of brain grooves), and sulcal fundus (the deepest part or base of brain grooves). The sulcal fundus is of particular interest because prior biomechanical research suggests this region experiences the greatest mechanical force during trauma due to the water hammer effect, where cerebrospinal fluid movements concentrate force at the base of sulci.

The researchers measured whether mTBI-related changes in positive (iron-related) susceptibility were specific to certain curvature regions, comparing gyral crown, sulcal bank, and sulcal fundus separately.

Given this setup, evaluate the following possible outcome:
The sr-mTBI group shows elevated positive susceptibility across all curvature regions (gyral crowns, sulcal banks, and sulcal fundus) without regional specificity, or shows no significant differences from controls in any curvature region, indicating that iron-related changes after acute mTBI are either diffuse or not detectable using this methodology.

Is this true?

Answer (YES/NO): NO